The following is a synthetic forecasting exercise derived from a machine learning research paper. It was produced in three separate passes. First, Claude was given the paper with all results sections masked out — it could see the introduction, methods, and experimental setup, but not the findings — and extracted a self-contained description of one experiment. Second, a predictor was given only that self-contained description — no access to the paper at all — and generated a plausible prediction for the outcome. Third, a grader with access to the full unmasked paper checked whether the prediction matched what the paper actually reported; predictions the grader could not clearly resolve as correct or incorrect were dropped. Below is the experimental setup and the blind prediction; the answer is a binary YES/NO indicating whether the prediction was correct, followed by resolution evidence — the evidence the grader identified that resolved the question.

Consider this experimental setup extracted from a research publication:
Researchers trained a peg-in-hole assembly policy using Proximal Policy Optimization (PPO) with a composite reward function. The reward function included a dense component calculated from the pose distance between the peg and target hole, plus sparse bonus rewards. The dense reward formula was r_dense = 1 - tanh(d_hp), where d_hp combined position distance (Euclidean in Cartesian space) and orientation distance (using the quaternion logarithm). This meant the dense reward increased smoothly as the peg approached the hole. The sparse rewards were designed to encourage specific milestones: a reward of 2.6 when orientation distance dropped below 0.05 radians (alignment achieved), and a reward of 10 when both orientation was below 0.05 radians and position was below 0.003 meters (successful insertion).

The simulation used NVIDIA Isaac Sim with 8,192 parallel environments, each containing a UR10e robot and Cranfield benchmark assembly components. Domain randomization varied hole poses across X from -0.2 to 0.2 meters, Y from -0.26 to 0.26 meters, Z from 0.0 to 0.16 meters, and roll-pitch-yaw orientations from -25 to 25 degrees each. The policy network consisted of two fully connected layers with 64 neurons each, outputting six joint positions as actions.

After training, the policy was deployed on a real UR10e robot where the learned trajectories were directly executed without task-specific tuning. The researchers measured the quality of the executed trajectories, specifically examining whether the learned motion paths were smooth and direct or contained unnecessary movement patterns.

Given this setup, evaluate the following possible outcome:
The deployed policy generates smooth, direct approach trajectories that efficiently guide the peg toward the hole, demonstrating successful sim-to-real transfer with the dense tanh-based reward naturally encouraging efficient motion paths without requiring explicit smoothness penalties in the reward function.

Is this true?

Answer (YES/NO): NO